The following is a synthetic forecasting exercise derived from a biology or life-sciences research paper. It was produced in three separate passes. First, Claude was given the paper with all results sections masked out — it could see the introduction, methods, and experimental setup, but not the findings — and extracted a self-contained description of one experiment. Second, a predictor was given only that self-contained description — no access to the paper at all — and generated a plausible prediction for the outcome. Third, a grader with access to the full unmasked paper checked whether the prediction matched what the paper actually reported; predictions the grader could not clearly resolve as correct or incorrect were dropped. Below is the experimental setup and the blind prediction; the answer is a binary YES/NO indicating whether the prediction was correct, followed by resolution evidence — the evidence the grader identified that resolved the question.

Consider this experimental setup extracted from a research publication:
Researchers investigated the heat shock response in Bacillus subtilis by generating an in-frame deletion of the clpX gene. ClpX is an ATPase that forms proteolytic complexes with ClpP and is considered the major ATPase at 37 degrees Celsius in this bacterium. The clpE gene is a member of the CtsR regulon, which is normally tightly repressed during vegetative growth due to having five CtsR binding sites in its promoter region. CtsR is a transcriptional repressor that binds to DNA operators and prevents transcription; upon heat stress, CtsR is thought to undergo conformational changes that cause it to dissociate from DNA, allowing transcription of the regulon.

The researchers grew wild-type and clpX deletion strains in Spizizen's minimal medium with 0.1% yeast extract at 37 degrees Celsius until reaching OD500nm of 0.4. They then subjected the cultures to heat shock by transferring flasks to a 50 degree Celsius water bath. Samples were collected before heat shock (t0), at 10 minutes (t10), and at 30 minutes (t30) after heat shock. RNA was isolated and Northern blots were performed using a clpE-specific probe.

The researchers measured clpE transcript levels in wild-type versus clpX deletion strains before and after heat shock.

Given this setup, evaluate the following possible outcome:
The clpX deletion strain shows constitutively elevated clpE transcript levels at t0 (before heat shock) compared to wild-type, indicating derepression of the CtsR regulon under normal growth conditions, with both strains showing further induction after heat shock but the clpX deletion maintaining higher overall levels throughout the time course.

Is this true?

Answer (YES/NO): NO